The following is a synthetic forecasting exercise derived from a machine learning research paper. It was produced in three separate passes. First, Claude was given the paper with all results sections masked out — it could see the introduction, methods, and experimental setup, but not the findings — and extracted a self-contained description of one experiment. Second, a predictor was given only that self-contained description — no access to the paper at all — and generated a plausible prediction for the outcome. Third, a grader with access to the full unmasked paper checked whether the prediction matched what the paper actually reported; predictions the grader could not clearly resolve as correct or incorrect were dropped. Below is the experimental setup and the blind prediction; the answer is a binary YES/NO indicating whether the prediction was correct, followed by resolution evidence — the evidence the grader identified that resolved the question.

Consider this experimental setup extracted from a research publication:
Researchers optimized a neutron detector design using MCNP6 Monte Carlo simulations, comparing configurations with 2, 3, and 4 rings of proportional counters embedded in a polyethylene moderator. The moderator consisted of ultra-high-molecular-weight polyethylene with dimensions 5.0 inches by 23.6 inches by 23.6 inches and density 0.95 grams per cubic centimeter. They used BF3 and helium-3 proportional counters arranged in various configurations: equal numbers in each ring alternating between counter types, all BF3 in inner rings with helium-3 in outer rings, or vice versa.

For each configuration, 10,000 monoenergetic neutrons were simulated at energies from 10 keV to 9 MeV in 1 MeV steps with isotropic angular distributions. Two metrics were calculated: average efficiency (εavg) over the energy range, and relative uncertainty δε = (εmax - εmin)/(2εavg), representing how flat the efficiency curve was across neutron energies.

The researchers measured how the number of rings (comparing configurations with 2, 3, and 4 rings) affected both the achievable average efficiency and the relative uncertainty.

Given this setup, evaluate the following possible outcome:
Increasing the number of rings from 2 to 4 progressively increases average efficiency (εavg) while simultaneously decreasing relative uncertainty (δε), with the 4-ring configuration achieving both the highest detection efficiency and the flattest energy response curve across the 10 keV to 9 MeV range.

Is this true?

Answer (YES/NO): NO